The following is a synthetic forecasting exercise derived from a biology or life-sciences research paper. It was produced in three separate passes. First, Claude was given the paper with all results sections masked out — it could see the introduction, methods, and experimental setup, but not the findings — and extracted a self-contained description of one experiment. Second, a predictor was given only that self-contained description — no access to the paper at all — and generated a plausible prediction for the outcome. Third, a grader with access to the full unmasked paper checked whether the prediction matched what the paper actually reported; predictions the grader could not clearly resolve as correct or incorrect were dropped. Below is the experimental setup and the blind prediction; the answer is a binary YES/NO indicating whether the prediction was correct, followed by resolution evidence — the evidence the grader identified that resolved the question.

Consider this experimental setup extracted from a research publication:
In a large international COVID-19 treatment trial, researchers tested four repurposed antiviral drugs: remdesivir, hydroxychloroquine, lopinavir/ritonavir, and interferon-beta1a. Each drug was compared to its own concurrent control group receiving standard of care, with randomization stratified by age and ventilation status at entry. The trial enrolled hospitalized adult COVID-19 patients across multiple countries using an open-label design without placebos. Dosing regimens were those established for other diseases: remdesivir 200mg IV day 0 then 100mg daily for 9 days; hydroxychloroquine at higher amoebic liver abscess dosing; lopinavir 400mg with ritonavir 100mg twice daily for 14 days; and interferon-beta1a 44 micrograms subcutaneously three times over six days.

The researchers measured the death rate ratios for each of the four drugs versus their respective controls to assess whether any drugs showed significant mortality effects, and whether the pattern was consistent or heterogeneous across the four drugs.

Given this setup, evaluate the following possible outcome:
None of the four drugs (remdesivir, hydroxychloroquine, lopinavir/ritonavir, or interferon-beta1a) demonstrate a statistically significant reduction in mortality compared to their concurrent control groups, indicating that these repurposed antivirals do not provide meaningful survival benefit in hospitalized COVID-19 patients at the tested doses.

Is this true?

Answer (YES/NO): YES